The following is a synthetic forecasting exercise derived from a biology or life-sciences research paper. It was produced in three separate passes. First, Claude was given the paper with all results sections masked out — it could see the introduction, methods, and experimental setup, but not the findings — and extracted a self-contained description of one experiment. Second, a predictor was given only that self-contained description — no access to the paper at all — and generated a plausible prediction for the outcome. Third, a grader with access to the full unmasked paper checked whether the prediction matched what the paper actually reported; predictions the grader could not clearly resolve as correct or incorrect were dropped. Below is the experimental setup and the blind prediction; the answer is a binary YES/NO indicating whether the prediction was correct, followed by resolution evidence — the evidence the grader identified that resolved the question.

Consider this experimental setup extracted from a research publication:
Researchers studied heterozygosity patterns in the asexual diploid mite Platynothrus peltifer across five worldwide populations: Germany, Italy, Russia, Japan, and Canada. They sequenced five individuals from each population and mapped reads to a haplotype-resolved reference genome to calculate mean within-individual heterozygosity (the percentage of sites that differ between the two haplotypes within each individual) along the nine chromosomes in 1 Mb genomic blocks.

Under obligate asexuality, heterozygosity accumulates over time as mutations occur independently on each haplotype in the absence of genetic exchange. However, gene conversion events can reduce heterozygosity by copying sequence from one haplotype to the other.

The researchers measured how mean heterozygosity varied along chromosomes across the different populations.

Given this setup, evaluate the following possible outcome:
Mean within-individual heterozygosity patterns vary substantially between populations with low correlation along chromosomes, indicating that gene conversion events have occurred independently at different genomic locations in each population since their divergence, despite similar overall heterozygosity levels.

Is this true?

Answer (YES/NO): NO